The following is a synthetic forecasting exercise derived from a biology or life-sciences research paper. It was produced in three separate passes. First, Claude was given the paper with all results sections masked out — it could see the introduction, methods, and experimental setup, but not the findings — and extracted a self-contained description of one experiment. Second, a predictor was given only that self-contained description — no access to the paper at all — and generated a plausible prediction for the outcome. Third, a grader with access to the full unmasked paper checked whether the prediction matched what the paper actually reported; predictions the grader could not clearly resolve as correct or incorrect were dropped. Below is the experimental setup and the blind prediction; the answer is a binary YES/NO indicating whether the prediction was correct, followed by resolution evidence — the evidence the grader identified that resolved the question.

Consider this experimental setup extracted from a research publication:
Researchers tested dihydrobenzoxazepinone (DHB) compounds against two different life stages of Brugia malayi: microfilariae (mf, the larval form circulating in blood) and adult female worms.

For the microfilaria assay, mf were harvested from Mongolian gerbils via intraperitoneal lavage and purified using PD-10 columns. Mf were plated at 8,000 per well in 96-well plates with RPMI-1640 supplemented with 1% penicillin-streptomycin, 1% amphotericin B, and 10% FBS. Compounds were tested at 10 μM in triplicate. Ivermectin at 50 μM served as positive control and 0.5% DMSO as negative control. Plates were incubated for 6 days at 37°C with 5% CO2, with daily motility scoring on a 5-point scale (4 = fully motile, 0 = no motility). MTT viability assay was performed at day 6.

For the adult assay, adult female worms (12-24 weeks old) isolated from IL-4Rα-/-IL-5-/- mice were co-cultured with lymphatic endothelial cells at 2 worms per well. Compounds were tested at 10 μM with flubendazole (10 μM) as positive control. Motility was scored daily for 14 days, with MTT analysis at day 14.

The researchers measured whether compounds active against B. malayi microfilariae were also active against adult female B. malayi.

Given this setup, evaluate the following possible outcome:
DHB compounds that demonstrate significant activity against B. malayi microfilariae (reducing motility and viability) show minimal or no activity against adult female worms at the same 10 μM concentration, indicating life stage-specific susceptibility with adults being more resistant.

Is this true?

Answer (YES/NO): NO